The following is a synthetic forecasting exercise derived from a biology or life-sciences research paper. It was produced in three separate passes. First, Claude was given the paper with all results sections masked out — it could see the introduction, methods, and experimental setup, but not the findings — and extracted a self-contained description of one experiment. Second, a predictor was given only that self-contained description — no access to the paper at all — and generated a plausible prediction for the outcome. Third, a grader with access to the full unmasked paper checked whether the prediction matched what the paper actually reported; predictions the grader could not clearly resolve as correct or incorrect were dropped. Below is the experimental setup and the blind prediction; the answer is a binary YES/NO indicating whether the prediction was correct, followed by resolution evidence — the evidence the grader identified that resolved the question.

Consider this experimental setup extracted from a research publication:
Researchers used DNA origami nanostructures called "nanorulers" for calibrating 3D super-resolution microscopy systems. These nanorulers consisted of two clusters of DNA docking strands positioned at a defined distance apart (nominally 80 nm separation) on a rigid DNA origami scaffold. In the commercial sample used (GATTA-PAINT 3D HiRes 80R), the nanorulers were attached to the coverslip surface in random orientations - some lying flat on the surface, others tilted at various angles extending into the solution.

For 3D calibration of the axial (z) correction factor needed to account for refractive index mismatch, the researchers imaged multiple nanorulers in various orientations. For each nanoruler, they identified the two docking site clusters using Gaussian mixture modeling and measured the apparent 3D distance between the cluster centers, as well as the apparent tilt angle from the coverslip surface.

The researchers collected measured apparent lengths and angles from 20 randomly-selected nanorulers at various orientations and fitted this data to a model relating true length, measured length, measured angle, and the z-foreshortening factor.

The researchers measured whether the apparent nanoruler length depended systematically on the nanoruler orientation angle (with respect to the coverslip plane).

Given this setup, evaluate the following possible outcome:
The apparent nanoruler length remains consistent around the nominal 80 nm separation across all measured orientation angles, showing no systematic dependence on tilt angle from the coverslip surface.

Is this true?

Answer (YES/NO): NO